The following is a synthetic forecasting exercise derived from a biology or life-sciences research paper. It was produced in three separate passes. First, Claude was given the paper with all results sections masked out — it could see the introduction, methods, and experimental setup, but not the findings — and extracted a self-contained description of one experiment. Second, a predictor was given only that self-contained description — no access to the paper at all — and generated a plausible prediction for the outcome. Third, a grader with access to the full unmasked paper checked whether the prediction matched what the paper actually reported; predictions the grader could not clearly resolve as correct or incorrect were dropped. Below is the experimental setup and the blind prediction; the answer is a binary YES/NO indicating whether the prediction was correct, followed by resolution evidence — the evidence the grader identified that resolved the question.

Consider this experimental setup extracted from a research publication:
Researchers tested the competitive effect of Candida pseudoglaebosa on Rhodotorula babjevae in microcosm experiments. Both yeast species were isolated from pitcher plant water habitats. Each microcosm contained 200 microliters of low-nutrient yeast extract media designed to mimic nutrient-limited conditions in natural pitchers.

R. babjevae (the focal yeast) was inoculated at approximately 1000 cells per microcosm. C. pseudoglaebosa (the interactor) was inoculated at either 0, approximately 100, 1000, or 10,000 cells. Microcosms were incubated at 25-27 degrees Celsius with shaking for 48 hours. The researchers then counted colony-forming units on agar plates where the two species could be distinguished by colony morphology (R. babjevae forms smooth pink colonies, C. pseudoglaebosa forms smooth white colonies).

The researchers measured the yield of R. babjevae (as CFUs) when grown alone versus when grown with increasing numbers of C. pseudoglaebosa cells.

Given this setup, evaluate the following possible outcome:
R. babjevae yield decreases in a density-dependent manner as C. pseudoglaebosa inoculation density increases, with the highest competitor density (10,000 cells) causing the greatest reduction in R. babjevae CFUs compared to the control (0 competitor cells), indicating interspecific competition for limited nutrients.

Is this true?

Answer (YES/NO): YES